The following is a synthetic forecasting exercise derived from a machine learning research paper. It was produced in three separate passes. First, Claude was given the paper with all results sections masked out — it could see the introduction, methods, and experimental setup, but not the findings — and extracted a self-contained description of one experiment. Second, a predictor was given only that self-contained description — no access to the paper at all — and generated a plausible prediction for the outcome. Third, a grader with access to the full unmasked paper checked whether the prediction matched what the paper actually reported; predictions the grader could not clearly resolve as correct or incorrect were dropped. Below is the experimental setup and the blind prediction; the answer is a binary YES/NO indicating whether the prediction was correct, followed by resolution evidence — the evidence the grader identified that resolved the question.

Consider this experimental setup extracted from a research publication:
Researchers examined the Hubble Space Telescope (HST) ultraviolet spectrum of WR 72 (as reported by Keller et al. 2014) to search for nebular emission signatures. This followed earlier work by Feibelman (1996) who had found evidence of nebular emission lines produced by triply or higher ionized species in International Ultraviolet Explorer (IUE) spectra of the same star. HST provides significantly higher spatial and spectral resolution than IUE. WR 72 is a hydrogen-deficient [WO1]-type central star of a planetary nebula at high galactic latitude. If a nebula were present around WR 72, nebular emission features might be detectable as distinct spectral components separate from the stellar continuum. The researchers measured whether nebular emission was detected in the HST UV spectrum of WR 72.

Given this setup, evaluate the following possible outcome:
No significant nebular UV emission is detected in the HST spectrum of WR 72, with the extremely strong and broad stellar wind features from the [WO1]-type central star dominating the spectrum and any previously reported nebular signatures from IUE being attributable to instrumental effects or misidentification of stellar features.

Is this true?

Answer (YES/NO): NO